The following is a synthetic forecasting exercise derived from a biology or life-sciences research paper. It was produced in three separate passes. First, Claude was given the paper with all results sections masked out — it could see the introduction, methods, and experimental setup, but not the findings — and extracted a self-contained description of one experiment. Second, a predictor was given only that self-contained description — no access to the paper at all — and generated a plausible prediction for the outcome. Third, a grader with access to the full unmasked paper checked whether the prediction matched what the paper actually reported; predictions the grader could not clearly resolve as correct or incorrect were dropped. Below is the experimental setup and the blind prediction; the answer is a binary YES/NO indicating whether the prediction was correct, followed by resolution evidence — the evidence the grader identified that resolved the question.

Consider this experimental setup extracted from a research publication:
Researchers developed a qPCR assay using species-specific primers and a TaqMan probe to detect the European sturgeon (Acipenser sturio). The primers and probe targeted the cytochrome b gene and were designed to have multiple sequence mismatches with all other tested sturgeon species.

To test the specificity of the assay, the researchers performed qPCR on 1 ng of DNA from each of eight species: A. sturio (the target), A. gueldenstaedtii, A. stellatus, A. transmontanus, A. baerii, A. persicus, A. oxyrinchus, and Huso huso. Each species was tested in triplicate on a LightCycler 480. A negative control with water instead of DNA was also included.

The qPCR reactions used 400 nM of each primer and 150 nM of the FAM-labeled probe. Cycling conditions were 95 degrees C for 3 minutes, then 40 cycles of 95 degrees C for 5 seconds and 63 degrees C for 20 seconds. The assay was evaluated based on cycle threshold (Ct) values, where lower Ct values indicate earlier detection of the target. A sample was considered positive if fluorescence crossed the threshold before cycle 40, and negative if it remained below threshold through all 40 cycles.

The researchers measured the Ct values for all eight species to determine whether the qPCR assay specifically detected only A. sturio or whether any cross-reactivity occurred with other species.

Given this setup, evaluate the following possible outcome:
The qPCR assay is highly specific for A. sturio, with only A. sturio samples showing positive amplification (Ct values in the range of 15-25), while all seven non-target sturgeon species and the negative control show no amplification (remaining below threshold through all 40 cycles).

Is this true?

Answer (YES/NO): NO